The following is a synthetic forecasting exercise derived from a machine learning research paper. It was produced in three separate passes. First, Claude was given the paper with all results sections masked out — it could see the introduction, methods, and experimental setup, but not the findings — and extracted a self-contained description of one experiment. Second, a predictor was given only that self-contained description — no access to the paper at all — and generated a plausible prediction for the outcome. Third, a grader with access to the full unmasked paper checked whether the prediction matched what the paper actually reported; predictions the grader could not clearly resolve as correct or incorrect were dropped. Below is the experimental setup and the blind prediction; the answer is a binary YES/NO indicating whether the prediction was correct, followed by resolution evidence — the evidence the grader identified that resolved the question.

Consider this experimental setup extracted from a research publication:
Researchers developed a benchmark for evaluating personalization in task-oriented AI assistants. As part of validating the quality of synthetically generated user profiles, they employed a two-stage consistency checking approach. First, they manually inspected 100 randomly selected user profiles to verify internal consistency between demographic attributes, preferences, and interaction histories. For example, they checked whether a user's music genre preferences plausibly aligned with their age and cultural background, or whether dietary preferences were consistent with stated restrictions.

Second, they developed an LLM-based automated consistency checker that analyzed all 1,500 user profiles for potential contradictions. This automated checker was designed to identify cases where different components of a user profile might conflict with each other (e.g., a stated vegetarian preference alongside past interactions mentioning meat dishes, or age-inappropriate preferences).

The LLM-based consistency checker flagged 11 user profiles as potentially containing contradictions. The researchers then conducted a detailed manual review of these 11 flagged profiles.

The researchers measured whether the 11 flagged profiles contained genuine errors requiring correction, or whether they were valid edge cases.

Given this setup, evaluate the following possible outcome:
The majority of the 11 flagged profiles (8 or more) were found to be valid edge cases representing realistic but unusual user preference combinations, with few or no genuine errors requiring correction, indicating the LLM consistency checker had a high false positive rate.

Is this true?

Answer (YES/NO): YES